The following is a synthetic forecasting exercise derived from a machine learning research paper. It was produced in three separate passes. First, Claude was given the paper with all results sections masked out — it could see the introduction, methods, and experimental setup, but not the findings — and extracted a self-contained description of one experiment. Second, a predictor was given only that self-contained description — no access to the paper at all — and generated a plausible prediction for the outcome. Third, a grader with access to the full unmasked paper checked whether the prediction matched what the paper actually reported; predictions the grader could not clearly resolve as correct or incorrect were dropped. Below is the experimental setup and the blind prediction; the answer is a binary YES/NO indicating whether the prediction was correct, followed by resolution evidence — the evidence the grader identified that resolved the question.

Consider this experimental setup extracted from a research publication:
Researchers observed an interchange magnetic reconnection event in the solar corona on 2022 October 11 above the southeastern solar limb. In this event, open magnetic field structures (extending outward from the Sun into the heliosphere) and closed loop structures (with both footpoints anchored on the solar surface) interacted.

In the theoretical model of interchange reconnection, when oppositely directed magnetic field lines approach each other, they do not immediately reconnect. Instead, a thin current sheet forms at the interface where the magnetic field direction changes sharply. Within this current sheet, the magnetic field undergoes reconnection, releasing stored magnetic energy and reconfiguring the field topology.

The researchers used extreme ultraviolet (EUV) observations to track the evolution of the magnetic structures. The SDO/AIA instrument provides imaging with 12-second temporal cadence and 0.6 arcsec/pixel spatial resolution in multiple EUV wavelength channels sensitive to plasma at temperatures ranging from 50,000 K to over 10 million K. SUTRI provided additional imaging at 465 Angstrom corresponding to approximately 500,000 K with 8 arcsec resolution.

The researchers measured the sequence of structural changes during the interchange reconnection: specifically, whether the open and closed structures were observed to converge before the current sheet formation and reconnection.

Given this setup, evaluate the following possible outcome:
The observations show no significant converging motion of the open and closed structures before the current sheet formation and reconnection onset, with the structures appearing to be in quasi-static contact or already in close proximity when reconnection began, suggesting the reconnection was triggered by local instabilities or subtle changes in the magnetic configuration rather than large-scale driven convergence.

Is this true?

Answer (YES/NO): NO